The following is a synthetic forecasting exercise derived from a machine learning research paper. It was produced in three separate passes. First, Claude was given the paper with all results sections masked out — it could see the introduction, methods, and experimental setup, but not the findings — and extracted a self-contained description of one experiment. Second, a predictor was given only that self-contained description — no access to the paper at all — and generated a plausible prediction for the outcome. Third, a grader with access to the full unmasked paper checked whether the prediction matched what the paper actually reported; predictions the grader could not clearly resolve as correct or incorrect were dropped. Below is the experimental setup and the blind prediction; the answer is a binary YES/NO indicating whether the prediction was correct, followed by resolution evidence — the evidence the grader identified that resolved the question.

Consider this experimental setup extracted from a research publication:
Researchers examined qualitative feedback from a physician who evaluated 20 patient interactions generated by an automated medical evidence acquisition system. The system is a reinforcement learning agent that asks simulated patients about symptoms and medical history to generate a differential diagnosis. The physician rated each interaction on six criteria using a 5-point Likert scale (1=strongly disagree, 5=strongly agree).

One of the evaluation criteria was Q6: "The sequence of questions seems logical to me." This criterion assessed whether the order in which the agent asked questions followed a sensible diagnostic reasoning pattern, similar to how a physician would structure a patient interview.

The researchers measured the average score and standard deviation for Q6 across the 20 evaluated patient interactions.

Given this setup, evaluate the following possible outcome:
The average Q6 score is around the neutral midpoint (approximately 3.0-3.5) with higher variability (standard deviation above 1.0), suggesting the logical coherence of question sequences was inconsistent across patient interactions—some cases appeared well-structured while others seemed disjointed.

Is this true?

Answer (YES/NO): NO